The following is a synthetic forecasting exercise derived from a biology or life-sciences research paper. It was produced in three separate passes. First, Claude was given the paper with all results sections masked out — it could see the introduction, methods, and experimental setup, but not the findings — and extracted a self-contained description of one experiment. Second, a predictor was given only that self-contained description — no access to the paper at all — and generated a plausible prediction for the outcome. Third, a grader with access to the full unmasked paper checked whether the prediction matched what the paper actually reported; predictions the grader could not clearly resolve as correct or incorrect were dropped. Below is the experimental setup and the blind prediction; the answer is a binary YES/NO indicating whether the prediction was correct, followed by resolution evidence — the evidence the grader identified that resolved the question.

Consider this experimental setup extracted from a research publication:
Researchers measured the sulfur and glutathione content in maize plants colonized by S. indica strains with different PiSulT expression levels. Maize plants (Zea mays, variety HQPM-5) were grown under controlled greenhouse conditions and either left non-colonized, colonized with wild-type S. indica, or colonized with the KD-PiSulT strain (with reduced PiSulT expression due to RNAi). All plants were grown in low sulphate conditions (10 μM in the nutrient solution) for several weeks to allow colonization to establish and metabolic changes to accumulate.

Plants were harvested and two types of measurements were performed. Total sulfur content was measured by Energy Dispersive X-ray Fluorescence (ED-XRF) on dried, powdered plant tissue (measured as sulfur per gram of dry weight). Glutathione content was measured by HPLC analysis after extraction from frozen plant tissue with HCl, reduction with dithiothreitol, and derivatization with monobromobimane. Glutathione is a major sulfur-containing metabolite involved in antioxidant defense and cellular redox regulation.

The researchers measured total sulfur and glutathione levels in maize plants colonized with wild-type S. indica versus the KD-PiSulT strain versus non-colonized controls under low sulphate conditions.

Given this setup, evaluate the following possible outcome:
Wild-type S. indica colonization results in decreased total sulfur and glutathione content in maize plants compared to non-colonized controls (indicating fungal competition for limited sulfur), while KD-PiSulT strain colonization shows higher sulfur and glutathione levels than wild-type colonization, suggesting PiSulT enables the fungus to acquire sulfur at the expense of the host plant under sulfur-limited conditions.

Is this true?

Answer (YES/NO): NO